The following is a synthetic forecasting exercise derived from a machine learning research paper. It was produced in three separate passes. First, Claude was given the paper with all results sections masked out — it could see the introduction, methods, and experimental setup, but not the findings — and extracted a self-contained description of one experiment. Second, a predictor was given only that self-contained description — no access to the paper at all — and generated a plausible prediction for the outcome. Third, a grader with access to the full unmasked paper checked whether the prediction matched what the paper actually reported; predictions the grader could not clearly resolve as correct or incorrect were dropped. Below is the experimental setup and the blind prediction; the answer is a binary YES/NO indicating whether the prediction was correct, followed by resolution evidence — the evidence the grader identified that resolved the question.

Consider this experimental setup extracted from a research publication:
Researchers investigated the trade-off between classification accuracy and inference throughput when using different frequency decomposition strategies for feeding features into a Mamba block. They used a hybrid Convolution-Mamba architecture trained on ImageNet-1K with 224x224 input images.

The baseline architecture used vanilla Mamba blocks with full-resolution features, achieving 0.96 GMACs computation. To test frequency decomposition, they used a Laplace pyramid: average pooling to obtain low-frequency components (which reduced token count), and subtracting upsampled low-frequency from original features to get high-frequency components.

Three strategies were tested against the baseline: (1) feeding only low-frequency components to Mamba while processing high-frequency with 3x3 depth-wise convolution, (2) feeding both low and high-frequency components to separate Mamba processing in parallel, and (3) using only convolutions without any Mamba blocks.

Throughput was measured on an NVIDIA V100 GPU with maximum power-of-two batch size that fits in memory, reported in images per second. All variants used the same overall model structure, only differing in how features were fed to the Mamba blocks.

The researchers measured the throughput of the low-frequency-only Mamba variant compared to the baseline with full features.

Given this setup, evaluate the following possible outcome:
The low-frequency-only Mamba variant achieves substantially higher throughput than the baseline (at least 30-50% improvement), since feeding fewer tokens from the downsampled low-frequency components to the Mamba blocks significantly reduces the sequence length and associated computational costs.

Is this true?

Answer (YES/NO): YES